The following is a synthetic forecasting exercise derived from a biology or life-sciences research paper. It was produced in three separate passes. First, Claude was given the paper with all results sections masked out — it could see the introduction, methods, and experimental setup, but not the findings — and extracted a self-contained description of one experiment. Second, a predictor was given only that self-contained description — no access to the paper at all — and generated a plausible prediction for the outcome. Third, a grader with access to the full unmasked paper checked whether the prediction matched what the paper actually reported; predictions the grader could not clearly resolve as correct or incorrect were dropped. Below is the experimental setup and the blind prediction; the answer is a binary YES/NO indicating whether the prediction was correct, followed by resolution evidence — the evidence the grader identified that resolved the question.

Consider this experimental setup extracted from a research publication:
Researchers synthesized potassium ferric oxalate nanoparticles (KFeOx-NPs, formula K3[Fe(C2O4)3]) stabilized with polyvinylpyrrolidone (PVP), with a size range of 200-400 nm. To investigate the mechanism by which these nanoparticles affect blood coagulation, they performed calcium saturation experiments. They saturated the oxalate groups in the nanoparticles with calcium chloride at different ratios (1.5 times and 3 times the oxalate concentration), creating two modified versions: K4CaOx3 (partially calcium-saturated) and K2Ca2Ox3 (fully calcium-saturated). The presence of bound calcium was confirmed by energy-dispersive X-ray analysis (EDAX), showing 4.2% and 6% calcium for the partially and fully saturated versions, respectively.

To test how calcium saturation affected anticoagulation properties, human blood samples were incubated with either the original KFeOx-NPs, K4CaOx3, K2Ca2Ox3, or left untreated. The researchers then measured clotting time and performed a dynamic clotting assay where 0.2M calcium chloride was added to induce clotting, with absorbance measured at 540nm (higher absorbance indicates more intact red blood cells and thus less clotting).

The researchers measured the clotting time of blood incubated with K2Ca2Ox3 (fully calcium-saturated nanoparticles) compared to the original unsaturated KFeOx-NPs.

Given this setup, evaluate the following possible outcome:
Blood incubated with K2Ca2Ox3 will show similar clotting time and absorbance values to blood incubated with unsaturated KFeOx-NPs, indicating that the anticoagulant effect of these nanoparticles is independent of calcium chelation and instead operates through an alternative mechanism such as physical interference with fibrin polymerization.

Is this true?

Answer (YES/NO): NO